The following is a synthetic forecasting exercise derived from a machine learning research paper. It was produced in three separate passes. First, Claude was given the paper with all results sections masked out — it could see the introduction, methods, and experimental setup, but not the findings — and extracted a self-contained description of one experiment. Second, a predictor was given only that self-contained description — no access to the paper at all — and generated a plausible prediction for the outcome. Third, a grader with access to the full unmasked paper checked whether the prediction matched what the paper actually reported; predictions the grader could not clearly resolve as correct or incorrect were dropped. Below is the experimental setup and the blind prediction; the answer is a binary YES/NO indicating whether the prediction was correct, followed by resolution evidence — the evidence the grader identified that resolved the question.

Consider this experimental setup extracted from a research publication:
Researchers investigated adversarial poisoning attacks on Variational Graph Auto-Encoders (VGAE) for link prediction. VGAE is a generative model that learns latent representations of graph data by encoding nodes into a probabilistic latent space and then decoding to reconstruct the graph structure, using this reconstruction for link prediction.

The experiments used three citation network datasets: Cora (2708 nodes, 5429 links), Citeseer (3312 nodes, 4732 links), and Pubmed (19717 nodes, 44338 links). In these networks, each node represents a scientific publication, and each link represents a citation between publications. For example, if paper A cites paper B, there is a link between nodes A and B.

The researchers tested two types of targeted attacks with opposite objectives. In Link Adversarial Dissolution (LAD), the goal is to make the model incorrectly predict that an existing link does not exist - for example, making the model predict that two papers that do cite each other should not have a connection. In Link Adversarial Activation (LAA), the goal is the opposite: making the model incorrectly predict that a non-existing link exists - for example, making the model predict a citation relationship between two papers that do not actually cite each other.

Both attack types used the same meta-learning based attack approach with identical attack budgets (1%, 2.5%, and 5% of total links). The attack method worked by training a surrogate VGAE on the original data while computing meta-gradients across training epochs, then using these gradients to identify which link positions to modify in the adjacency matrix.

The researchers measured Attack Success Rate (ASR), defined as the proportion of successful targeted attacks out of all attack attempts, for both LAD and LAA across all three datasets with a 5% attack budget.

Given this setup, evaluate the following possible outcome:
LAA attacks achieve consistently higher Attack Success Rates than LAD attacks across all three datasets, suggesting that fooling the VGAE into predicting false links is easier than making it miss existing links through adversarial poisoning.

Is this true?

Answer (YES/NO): YES